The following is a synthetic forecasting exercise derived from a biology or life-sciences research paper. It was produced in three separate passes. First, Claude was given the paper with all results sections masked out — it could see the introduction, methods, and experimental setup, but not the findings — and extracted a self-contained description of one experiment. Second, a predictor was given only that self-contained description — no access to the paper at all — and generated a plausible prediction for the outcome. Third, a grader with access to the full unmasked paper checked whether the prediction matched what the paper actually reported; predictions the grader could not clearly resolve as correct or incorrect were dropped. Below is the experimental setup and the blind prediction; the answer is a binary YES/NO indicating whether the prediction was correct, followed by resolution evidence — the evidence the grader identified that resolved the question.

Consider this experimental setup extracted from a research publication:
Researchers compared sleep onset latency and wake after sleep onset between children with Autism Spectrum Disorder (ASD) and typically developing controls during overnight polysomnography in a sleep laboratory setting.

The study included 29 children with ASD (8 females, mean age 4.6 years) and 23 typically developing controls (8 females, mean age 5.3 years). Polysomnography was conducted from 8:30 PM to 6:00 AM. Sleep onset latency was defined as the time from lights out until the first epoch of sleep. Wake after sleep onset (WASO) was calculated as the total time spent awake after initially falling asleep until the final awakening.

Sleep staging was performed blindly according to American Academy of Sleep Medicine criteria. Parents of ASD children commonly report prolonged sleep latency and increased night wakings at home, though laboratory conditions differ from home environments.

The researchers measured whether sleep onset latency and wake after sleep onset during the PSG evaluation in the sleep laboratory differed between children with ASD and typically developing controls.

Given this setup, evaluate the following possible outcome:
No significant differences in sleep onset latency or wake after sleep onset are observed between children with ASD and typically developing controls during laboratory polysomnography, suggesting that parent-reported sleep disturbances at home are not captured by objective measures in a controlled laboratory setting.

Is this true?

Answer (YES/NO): YES